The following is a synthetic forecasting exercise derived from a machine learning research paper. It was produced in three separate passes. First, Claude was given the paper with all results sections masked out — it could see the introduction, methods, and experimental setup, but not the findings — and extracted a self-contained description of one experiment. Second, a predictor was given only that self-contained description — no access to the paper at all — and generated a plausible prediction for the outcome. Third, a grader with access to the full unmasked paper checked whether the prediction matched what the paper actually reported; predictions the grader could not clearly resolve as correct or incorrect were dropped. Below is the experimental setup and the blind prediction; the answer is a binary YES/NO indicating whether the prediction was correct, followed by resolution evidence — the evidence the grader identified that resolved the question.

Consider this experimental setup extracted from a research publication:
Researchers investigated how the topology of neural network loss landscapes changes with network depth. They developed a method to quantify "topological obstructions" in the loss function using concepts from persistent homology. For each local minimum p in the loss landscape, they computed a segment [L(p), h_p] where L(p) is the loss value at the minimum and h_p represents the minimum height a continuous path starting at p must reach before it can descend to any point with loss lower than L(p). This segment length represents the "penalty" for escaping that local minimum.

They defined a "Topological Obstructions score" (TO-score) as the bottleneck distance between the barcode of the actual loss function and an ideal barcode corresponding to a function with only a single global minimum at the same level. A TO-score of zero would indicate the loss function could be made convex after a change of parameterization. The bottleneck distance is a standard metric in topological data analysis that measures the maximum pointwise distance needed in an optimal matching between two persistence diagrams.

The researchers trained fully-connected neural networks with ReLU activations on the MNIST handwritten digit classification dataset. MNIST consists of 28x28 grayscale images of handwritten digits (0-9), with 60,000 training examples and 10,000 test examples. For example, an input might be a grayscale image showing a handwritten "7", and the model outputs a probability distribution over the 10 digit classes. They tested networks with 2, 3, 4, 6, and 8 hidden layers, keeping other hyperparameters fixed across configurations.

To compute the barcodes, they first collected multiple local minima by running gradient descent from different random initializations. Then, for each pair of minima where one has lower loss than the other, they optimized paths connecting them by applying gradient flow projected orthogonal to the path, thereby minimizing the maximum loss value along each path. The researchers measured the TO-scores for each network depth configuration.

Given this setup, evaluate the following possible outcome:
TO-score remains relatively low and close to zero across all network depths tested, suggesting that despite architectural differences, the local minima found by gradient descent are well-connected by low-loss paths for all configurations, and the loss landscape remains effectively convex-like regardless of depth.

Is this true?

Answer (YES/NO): NO